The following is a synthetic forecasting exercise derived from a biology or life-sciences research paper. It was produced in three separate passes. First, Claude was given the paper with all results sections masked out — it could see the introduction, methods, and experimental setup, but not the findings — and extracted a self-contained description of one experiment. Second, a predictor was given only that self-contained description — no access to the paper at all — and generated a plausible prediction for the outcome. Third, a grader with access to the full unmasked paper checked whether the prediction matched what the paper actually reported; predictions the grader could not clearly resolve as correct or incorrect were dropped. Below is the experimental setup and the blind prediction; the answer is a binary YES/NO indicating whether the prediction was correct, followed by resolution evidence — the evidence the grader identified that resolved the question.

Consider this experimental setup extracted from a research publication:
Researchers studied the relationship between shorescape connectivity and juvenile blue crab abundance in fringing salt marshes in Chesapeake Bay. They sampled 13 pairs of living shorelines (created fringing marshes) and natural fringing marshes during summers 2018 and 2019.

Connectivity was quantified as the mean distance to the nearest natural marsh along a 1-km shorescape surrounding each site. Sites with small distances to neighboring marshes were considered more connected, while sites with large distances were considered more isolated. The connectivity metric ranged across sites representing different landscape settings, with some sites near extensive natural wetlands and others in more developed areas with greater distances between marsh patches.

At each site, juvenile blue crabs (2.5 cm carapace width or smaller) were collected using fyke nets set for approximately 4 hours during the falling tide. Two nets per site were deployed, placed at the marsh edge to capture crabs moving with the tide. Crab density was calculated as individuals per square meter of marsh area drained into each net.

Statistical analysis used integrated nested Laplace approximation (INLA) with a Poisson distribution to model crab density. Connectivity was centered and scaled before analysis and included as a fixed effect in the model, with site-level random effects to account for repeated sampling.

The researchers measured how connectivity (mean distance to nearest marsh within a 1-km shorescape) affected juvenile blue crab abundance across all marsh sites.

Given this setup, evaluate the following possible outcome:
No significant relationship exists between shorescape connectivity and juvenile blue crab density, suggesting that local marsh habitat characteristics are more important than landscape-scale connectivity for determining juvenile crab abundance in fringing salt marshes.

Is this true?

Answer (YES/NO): NO